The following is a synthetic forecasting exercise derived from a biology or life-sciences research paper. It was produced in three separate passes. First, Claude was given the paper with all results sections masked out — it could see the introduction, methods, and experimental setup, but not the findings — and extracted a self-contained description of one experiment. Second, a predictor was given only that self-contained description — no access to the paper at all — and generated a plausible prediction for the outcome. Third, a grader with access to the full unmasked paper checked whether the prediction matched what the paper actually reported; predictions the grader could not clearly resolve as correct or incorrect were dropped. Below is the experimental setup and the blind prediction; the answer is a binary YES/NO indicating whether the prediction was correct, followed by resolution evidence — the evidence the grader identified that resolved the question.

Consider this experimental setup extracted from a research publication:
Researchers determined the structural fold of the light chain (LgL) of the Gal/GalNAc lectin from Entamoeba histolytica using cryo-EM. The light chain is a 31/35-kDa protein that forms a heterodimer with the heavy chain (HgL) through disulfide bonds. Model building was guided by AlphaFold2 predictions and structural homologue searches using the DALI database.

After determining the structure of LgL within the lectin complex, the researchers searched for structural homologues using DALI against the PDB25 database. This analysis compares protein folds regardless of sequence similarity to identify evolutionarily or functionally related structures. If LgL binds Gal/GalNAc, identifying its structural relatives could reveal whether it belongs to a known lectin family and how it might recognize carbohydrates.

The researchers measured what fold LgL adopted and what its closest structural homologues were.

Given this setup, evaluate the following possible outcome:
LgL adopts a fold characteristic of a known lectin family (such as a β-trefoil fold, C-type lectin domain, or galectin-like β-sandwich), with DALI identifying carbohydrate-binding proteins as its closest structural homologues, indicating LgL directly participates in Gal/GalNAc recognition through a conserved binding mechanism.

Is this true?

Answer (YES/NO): YES